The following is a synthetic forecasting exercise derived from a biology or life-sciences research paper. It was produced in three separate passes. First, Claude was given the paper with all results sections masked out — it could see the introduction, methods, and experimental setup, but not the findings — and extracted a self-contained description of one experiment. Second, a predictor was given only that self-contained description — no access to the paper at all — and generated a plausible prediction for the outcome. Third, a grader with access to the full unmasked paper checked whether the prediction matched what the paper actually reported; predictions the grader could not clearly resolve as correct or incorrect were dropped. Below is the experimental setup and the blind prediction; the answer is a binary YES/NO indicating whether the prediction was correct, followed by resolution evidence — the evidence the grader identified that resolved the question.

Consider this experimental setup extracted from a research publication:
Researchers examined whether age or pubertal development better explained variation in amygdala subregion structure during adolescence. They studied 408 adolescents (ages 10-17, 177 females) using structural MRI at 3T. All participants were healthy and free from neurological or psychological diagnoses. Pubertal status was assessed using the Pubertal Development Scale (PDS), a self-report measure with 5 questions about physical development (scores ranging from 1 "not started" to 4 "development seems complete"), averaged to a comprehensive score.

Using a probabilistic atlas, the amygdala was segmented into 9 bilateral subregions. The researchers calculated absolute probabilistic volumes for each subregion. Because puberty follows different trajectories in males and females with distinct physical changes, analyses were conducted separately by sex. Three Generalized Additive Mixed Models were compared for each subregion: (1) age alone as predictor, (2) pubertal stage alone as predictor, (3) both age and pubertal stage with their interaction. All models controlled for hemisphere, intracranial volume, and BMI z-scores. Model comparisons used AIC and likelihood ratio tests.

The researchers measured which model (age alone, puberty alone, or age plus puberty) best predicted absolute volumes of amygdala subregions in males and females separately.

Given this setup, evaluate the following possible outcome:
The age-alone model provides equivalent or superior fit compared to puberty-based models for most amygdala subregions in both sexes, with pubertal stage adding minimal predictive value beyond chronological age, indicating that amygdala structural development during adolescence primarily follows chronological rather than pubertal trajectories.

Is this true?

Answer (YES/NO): YES